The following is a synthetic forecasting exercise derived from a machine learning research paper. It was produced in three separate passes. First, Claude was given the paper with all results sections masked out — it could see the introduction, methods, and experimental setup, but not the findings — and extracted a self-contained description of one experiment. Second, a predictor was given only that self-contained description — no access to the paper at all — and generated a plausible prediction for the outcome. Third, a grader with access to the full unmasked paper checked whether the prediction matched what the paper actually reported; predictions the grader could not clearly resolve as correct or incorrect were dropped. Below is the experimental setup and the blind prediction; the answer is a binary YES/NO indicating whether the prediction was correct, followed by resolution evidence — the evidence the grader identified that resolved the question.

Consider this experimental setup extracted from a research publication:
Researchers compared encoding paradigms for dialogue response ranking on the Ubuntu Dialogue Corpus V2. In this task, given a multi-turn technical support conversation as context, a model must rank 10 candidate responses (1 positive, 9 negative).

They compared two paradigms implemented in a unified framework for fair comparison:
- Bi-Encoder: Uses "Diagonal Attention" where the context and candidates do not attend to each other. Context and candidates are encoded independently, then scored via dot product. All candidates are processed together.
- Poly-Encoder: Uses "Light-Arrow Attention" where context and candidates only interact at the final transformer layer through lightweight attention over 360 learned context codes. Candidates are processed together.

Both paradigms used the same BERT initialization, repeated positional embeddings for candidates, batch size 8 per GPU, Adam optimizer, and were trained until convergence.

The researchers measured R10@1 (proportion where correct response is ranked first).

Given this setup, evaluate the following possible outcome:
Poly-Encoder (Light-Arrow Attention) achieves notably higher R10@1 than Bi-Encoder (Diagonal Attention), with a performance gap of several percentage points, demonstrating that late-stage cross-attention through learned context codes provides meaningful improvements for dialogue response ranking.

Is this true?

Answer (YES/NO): NO